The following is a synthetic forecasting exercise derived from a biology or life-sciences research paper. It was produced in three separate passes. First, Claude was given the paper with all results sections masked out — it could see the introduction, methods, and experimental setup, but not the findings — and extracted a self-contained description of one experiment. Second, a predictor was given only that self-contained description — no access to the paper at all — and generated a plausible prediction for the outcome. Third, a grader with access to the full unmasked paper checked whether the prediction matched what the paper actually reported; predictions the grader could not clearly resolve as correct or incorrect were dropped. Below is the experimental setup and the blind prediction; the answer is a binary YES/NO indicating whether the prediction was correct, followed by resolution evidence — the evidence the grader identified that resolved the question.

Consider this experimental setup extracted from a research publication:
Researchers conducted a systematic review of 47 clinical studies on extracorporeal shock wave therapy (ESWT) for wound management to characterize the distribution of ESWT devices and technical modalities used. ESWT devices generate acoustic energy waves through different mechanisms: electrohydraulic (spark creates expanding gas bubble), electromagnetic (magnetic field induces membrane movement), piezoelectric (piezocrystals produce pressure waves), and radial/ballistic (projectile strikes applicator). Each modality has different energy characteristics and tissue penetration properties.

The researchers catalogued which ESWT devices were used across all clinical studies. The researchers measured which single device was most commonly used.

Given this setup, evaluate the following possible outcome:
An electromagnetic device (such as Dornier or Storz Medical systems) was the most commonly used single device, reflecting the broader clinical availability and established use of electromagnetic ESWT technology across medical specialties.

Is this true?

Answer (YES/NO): YES